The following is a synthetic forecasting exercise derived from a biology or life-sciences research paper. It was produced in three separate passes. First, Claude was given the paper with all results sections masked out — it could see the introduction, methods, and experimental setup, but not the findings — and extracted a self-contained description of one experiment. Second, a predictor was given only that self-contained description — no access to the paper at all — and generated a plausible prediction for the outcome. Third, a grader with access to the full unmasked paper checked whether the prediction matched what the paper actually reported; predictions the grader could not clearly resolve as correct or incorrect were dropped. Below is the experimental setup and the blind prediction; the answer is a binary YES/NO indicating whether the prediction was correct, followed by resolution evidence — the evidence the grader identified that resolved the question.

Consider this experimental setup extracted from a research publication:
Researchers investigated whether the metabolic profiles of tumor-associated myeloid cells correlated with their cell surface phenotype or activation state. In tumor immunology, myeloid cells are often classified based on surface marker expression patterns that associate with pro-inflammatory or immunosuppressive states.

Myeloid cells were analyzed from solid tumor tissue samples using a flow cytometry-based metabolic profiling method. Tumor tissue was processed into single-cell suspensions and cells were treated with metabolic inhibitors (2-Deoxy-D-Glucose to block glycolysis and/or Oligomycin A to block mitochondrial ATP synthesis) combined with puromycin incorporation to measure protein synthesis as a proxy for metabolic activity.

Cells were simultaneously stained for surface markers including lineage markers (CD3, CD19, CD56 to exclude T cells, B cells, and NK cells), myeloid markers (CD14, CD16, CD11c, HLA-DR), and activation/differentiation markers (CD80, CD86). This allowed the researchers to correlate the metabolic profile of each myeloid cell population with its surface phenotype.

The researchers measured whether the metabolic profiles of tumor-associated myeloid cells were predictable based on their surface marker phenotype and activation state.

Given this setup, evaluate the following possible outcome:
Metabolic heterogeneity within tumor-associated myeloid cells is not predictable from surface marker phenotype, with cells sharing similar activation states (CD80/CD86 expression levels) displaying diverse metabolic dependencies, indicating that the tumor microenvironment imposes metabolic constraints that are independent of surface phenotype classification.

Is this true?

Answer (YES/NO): YES